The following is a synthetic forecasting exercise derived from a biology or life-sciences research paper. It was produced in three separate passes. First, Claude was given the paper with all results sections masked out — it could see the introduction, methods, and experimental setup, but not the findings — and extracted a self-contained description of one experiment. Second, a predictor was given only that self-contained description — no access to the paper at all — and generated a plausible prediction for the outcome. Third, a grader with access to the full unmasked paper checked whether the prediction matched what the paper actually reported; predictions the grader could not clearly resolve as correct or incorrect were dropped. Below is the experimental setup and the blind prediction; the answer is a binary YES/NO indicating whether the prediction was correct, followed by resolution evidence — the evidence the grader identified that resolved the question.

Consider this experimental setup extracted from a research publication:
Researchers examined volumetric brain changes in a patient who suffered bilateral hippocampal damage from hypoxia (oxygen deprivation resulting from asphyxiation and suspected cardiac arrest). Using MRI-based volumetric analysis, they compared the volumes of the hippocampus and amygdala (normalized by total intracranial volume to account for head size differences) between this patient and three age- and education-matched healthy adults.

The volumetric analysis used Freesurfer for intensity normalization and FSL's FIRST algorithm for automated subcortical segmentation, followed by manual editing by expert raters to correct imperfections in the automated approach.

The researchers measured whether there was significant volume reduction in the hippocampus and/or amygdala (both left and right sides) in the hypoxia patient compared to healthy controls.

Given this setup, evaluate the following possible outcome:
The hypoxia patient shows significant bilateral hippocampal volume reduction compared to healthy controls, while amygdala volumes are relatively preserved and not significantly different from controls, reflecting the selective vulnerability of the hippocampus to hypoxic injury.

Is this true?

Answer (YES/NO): YES